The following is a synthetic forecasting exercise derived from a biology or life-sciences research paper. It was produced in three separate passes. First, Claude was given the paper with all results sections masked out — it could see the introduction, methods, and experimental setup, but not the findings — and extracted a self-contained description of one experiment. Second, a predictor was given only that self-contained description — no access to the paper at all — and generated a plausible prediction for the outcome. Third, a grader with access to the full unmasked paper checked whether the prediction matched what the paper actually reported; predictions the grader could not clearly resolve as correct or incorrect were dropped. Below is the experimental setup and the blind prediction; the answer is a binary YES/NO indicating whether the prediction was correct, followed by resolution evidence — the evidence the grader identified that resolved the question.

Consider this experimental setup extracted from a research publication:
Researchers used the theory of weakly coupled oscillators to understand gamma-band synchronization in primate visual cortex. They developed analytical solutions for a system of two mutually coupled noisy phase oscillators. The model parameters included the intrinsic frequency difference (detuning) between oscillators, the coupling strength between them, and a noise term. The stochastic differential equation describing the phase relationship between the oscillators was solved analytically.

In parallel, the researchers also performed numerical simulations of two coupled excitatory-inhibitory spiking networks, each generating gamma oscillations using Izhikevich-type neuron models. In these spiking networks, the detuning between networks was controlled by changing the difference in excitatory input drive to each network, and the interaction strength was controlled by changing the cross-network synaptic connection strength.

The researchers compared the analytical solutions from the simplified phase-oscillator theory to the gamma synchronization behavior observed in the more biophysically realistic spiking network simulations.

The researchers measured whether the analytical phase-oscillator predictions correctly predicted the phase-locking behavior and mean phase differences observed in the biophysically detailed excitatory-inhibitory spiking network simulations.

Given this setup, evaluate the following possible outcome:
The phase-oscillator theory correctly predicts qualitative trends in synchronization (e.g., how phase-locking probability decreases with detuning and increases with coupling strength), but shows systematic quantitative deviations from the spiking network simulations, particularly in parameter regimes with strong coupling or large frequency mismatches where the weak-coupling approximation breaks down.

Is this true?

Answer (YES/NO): NO